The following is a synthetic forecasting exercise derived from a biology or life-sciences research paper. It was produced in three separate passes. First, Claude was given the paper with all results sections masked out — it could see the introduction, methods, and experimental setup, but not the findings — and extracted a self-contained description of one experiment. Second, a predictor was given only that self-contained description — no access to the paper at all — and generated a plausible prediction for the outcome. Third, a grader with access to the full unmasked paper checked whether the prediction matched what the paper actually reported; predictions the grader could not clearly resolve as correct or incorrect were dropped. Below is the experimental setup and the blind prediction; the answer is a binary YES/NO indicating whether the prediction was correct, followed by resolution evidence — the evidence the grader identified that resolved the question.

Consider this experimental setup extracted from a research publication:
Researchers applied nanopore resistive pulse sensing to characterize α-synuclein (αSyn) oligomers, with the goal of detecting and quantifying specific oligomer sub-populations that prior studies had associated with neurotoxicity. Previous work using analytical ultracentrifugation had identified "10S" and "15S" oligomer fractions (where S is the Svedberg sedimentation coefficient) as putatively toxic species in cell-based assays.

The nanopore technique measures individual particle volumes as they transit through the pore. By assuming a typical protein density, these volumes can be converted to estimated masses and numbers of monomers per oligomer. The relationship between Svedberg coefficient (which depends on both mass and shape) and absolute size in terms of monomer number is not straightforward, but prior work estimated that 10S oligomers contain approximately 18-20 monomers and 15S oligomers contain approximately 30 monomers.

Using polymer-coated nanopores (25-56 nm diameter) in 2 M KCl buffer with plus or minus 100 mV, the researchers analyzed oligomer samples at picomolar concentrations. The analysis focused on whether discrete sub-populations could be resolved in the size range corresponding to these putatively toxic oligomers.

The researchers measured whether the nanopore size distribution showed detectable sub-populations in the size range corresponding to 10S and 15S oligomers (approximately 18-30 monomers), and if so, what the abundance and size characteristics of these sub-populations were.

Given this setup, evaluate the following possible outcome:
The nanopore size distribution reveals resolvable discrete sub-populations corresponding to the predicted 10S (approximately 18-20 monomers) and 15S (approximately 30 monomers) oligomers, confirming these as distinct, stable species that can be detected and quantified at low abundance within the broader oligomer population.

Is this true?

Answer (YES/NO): NO